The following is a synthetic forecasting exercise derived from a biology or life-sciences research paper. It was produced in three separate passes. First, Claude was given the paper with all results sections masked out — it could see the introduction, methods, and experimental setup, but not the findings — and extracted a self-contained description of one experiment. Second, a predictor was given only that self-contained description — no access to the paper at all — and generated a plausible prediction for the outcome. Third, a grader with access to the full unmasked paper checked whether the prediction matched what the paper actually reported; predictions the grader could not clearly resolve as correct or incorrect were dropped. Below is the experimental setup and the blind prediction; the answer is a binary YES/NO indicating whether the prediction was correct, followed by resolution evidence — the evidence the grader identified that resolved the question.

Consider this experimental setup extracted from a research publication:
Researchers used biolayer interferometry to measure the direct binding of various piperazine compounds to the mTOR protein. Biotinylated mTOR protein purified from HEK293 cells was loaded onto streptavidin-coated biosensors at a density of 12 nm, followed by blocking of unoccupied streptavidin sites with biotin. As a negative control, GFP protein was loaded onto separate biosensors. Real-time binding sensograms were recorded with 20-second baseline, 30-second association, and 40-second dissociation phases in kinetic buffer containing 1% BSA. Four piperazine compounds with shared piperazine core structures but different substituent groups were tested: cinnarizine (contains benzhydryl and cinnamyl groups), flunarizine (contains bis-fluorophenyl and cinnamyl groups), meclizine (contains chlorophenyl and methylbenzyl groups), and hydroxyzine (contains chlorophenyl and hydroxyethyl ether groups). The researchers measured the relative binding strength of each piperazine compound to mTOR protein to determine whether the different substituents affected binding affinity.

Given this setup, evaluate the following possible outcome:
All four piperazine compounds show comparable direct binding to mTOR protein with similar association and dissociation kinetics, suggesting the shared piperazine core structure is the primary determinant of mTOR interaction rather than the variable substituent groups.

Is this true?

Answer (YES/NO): NO